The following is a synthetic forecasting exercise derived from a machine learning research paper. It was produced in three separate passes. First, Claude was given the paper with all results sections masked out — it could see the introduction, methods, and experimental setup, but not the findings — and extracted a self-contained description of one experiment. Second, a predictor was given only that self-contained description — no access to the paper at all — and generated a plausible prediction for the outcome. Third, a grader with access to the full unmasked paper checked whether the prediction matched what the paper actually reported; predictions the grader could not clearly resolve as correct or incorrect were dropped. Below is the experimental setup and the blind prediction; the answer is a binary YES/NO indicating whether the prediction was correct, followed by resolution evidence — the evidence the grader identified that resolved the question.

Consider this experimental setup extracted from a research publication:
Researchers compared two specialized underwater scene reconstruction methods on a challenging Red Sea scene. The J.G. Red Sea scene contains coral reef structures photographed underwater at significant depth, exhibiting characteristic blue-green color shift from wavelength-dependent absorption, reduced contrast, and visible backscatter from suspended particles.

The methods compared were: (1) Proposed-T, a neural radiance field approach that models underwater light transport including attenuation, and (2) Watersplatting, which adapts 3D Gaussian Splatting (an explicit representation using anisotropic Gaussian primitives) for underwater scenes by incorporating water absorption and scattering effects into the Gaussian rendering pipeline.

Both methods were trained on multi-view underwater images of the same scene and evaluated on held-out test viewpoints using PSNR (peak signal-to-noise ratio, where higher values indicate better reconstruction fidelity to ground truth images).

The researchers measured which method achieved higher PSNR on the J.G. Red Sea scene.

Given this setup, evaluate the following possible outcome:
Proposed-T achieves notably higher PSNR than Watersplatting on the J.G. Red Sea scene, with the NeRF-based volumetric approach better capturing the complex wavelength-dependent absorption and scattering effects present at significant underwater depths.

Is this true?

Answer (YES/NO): YES